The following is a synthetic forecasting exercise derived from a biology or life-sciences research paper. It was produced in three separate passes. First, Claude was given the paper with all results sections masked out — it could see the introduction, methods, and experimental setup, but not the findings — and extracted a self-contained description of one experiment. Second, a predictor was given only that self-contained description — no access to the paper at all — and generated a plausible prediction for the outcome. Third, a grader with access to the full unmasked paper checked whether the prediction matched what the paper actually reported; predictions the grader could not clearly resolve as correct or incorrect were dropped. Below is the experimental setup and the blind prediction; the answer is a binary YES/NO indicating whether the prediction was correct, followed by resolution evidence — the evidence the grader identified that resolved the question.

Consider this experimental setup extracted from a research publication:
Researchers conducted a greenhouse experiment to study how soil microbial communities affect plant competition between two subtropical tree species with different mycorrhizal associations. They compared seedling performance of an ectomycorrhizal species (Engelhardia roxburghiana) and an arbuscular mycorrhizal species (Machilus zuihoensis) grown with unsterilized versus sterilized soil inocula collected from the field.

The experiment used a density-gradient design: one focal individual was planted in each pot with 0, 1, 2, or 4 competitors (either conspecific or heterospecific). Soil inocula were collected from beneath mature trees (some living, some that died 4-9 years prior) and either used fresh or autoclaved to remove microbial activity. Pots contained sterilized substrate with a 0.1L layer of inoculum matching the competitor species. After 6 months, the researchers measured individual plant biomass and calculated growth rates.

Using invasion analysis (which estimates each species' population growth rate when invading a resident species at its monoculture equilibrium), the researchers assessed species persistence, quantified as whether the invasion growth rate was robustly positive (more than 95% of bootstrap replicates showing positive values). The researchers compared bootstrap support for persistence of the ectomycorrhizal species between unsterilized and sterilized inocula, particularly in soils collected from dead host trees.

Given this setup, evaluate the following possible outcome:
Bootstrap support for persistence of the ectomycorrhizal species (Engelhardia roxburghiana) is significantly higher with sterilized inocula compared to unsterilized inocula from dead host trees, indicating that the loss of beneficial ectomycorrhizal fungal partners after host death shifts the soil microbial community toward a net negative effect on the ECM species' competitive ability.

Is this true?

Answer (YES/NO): NO